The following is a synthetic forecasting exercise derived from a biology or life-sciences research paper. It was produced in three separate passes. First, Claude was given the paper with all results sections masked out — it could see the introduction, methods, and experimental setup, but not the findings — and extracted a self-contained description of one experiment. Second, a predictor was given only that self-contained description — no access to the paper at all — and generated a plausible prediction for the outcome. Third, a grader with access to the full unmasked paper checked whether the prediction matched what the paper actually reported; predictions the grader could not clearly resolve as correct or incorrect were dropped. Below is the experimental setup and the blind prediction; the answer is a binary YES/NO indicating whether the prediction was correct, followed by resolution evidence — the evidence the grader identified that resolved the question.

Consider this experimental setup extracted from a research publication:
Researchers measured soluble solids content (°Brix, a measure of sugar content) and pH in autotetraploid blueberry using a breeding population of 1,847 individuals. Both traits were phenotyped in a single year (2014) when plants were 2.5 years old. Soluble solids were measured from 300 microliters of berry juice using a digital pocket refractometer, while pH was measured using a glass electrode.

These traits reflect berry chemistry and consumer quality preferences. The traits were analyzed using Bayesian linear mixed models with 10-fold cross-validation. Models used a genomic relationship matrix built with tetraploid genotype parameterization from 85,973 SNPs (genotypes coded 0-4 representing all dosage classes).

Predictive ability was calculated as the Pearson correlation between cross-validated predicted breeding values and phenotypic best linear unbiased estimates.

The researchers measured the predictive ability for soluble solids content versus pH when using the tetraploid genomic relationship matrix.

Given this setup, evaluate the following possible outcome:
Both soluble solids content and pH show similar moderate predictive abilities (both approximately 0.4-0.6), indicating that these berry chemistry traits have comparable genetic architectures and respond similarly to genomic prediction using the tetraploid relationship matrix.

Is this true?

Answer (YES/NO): NO